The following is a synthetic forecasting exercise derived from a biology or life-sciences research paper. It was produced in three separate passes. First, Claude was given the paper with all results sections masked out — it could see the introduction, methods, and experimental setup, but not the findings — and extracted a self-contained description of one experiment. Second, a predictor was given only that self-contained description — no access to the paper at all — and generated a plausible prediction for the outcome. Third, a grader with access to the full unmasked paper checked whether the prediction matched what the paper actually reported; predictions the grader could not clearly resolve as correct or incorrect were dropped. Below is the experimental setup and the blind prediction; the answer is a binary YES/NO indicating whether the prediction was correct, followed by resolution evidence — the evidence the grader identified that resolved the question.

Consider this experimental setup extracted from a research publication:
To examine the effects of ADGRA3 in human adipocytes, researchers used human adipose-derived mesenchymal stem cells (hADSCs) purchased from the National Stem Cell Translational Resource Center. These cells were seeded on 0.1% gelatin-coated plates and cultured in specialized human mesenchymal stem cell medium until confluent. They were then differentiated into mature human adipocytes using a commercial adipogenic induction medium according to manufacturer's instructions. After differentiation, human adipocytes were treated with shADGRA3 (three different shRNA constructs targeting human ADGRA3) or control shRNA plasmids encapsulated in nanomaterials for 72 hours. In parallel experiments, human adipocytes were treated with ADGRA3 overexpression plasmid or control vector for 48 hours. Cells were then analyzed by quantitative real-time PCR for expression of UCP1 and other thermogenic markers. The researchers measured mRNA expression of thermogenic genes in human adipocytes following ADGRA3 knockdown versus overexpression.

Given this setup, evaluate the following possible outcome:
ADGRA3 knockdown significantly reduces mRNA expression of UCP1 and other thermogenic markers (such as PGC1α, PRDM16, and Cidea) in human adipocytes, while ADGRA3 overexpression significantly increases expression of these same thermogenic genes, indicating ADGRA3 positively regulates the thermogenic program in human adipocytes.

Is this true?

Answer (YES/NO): NO